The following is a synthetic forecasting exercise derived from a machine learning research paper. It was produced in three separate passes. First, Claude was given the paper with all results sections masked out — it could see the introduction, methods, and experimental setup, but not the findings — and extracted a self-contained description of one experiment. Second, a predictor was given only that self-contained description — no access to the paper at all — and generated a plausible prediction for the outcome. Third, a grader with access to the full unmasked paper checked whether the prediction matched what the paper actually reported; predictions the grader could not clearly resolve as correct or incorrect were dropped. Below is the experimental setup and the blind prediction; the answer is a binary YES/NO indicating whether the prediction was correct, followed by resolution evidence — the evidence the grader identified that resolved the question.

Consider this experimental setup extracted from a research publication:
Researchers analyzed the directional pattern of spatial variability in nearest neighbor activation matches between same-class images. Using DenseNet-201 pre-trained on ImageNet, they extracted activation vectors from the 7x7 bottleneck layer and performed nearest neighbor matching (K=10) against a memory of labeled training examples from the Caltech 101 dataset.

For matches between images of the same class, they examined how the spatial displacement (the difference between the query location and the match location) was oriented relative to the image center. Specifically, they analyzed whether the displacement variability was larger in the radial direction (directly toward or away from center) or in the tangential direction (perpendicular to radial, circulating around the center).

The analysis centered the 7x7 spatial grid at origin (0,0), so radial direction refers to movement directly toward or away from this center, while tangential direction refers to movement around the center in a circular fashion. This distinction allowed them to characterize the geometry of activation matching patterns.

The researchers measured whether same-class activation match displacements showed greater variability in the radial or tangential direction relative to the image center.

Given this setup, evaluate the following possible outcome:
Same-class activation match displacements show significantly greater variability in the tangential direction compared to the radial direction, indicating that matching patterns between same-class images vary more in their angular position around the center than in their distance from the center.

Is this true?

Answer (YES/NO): YES